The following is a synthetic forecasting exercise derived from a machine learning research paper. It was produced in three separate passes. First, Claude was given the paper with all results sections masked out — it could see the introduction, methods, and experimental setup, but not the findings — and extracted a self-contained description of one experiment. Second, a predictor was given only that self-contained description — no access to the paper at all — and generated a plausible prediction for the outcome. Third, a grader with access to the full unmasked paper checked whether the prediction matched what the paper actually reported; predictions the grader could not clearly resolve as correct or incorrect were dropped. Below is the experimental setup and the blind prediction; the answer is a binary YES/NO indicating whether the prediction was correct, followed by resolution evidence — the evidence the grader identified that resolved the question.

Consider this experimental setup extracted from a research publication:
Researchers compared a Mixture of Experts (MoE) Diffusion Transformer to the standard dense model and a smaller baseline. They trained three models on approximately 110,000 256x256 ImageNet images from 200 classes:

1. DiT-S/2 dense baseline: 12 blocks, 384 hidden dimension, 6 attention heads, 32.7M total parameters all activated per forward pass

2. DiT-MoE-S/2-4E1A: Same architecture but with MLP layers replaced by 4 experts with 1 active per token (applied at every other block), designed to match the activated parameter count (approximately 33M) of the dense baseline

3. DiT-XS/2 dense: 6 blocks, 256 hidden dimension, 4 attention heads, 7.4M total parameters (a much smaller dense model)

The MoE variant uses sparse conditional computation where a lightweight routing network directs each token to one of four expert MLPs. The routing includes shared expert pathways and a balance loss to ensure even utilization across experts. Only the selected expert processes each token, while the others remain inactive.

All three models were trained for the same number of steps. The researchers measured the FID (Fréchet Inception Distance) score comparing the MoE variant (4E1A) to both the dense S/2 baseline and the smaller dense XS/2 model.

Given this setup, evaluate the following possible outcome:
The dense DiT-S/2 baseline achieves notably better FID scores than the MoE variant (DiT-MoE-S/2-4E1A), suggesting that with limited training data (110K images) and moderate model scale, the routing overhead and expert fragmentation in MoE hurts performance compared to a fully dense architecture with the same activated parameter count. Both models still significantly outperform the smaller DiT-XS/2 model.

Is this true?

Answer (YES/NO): YES